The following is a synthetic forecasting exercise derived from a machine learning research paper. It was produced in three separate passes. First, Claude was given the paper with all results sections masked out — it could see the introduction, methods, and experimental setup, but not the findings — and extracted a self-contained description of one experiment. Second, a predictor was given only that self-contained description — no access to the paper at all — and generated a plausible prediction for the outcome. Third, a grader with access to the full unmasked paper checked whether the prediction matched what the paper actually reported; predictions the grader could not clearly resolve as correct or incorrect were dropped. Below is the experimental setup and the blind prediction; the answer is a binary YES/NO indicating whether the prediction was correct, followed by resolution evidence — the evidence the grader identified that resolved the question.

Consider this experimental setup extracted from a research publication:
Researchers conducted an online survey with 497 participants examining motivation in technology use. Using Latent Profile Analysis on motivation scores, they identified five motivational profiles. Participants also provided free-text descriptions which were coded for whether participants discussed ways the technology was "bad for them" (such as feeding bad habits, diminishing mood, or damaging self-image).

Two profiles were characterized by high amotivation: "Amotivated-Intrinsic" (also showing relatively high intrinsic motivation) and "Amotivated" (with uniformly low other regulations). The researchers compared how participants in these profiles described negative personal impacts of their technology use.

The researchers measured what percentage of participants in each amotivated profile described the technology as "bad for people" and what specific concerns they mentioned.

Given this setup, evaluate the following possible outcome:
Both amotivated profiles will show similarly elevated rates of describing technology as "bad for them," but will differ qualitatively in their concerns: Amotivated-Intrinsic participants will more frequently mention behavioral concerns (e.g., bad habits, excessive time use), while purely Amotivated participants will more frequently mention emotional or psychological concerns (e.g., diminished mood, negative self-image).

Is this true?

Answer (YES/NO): NO